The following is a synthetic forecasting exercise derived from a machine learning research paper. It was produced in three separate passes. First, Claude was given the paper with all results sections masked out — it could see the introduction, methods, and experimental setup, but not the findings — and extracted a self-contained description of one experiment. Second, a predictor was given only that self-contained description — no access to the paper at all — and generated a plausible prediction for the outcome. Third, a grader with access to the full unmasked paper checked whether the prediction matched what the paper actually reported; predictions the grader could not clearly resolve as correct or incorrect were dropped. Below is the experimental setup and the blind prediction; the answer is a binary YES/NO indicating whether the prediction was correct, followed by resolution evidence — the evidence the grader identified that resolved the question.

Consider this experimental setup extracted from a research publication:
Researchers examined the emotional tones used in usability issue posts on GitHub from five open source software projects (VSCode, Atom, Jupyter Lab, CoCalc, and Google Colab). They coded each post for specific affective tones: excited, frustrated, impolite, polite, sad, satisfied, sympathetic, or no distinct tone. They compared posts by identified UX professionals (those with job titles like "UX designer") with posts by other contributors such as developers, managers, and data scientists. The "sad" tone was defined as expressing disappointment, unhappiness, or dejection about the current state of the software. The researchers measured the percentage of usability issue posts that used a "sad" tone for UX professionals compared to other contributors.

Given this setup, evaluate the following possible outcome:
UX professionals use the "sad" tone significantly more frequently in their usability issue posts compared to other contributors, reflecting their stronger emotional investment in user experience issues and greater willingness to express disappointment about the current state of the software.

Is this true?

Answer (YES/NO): NO